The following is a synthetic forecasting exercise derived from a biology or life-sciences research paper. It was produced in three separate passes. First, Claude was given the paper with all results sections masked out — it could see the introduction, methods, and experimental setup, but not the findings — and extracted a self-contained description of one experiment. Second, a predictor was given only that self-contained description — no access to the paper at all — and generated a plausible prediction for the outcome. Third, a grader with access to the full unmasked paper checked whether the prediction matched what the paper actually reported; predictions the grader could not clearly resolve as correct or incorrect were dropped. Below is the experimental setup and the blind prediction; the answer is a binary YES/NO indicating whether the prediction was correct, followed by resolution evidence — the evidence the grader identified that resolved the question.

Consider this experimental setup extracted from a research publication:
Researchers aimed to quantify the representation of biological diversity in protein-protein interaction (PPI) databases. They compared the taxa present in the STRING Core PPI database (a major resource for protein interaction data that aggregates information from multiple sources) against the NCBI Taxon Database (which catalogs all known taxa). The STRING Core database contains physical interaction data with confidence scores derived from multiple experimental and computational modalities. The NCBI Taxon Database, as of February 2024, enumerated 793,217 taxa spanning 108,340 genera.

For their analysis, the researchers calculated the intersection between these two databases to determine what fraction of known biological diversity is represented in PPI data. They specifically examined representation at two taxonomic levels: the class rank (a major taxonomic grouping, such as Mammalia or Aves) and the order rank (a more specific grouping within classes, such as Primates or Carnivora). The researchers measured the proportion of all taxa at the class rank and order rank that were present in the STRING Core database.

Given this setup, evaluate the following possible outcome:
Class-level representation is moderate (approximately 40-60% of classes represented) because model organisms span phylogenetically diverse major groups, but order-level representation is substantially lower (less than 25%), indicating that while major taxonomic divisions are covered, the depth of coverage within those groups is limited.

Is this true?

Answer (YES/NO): NO